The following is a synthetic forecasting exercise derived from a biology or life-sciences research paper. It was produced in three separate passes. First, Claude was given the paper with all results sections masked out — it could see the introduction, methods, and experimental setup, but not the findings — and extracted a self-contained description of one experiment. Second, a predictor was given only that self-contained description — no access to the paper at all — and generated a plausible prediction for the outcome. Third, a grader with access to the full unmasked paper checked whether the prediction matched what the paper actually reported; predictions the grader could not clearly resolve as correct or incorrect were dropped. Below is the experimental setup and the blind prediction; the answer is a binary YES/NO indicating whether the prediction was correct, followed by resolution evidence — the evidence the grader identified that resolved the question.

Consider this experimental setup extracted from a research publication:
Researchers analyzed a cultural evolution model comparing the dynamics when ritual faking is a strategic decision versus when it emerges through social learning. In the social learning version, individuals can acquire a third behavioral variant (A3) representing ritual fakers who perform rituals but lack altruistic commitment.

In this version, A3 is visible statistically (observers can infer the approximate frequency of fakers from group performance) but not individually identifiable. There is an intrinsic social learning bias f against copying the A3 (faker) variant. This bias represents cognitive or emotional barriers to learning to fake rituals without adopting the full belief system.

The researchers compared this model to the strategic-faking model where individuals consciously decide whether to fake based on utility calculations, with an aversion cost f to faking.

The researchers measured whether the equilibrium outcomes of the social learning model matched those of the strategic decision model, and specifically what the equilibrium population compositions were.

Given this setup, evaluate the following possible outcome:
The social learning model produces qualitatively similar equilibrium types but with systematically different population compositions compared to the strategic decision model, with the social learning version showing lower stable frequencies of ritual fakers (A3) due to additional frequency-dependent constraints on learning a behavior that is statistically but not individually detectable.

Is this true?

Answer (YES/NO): NO